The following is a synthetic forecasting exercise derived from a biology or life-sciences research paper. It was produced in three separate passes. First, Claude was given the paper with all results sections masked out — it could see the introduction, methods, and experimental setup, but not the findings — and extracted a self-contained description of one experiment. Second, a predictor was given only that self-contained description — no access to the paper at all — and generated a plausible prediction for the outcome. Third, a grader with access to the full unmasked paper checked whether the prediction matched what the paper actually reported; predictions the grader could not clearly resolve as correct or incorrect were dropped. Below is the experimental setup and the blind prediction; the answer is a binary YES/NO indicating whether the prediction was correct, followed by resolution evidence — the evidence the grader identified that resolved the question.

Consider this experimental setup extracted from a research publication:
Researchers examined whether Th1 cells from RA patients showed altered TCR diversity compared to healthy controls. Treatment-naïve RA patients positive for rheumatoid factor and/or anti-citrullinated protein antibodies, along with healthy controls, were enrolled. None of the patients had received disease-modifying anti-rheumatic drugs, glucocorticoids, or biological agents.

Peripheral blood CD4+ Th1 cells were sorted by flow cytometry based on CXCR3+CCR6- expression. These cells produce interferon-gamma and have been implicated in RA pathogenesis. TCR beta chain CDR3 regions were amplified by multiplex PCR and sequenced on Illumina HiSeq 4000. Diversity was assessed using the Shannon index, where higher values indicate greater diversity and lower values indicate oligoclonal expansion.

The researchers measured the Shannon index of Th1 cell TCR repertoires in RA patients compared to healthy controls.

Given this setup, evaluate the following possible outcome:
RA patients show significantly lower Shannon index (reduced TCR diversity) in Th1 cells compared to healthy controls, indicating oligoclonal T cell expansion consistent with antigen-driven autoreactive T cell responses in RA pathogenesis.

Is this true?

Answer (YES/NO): NO